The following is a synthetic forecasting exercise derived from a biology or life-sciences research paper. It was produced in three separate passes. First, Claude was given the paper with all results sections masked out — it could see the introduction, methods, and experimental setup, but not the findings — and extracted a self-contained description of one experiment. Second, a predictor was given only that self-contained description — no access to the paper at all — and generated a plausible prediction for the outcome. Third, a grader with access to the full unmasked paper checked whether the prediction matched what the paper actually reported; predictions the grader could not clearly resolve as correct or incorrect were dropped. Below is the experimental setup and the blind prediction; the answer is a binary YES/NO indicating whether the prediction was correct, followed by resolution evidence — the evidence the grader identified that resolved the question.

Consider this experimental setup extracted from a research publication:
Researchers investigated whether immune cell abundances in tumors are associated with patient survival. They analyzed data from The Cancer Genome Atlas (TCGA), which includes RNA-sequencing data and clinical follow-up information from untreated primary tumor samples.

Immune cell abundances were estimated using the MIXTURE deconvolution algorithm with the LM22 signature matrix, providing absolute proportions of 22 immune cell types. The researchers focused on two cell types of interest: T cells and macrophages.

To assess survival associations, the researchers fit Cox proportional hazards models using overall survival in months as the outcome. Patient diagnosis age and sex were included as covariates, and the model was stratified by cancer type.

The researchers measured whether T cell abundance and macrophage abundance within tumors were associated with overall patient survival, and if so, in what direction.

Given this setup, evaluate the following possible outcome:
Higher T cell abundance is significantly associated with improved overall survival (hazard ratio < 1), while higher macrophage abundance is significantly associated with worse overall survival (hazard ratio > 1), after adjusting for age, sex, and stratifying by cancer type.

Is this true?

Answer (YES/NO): YES